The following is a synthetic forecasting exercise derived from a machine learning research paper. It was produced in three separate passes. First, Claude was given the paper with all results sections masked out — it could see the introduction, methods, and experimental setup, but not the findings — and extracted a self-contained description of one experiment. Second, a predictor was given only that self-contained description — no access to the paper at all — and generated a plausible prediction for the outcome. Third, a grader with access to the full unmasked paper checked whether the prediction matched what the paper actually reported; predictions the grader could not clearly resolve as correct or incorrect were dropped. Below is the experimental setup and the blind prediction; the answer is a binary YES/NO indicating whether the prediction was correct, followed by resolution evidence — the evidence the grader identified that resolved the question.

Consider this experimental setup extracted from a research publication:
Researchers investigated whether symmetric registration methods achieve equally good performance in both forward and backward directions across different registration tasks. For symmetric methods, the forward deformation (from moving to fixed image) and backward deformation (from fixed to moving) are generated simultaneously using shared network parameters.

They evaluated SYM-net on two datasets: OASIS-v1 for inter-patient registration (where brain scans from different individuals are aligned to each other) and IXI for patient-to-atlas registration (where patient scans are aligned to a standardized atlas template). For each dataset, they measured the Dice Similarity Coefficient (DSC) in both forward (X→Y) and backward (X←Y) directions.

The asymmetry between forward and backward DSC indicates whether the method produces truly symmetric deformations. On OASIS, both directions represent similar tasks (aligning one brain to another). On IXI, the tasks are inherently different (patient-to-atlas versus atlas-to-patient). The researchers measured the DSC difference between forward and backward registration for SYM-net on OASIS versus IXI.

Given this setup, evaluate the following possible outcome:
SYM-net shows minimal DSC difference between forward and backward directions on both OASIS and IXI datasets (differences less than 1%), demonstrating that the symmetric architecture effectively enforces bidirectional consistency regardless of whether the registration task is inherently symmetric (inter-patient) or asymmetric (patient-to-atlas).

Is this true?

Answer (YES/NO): NO